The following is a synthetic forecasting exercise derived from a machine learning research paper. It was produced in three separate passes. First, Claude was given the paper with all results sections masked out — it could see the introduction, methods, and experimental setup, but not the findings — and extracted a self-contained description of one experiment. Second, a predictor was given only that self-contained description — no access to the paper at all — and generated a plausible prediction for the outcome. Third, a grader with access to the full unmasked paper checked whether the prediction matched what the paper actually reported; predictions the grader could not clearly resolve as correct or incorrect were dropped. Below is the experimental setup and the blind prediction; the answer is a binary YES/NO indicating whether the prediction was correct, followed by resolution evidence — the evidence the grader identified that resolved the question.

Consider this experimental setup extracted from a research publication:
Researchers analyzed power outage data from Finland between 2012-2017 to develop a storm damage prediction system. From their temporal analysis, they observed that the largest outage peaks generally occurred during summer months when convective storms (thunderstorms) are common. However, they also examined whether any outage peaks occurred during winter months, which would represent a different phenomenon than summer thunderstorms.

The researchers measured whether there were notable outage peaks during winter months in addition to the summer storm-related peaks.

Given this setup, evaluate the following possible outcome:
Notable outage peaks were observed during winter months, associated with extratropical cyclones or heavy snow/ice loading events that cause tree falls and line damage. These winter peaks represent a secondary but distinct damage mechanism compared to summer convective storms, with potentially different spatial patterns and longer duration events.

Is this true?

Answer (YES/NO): NO